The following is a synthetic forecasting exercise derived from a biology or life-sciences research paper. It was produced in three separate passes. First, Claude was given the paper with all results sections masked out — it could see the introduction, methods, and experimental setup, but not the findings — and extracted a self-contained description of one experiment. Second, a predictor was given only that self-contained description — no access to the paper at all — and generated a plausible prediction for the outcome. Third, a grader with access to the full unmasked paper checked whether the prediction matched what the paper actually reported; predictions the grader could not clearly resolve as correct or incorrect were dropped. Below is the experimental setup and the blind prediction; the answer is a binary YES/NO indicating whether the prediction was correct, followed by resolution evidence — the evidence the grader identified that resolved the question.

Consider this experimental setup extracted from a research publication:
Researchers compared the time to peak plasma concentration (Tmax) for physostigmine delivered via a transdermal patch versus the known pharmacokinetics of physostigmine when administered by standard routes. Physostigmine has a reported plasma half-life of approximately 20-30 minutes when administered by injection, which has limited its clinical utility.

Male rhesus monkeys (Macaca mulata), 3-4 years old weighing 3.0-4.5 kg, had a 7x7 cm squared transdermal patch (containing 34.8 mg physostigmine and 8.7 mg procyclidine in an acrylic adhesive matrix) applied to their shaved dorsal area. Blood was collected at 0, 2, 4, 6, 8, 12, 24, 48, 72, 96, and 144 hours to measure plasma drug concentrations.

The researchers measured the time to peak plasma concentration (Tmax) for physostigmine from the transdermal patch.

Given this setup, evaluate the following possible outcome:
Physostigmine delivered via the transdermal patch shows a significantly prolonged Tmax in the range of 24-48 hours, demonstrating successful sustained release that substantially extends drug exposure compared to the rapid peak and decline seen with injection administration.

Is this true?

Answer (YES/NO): NO